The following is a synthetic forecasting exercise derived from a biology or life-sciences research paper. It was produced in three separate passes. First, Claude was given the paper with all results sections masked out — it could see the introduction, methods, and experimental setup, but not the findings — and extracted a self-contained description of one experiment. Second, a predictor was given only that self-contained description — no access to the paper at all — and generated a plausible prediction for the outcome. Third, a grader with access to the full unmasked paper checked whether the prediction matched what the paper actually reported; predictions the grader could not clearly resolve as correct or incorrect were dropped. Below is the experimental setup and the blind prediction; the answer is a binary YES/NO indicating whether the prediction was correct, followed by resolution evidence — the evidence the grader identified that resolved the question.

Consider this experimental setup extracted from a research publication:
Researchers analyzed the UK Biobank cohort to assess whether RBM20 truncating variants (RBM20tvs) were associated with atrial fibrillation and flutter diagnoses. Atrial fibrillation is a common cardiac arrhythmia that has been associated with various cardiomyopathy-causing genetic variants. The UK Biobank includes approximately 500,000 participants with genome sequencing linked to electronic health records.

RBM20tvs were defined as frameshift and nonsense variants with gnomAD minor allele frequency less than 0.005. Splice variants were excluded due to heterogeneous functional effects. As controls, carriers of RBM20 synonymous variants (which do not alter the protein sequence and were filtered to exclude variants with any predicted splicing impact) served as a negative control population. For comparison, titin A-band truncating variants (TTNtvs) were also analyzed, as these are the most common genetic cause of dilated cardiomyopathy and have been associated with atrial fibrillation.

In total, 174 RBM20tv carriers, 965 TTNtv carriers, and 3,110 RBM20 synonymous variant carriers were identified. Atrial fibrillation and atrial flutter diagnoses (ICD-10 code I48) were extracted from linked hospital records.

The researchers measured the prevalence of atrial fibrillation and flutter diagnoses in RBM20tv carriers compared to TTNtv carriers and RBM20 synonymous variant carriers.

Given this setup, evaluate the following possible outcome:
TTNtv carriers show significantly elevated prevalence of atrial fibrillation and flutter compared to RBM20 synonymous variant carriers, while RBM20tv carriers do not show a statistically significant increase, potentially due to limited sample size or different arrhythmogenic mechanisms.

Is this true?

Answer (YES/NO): NO